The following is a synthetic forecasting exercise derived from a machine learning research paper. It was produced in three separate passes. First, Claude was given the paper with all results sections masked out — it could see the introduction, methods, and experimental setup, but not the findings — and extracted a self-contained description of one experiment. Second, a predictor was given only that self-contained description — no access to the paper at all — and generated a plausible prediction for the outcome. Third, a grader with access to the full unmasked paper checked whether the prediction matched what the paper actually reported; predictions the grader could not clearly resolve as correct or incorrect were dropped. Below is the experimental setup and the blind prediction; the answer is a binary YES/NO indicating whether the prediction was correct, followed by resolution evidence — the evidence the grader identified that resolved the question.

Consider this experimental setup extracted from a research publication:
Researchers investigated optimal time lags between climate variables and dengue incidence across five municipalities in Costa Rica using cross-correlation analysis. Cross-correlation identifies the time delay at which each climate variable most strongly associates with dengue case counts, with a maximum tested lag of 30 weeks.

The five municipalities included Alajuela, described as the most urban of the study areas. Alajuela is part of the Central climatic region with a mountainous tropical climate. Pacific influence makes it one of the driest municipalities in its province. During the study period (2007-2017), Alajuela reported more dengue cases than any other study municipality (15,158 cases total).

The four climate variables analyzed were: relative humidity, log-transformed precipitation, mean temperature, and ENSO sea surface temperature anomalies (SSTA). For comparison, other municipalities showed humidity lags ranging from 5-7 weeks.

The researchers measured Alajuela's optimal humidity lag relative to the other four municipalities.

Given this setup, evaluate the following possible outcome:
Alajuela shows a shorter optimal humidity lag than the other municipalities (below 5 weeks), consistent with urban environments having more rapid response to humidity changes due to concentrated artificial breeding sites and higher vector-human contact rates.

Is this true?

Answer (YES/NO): NO